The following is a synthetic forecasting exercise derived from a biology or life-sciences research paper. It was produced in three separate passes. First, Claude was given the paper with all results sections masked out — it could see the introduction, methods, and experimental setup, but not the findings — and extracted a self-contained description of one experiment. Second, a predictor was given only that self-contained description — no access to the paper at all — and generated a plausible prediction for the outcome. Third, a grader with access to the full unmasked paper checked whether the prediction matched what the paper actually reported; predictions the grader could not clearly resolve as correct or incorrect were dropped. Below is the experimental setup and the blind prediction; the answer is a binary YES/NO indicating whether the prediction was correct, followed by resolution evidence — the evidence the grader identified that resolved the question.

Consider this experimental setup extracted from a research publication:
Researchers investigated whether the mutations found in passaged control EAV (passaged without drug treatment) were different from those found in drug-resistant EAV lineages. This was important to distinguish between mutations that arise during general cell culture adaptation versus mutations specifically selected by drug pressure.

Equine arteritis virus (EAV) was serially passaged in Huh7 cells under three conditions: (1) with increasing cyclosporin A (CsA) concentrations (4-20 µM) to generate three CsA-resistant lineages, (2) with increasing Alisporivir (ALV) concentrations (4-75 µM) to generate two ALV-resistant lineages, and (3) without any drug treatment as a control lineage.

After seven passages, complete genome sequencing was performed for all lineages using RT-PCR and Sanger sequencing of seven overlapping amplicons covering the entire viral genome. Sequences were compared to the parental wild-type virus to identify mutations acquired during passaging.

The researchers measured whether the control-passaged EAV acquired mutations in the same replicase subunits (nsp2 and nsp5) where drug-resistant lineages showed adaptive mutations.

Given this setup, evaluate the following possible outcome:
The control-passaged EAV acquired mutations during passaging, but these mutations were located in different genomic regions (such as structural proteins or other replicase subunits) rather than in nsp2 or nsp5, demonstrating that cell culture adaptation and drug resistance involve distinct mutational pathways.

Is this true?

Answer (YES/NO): NO